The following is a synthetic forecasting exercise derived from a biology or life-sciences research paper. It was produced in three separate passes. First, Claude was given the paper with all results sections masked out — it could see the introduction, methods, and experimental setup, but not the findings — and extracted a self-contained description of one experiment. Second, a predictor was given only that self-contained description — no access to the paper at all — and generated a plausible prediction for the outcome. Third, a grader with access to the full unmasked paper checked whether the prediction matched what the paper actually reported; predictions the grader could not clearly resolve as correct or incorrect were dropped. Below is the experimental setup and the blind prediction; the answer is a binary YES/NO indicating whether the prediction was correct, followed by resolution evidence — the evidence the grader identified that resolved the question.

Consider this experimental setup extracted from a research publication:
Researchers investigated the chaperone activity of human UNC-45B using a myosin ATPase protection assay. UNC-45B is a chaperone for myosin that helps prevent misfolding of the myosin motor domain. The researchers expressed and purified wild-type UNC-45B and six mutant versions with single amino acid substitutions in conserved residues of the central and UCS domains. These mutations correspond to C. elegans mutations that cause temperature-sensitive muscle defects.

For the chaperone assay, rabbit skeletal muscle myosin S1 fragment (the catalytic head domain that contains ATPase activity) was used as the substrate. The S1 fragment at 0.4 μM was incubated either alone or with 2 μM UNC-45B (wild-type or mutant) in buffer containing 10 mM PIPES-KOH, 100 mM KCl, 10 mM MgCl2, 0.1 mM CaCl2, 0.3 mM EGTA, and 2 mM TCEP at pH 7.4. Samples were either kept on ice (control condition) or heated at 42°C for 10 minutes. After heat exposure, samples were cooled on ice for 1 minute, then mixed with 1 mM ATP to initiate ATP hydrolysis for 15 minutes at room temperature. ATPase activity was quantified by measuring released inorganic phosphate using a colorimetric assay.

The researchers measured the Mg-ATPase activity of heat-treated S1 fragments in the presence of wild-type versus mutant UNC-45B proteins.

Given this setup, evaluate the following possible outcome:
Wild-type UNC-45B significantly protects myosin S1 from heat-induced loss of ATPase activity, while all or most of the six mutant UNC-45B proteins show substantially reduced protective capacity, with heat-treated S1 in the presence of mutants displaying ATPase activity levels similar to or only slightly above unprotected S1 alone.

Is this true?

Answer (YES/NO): NO